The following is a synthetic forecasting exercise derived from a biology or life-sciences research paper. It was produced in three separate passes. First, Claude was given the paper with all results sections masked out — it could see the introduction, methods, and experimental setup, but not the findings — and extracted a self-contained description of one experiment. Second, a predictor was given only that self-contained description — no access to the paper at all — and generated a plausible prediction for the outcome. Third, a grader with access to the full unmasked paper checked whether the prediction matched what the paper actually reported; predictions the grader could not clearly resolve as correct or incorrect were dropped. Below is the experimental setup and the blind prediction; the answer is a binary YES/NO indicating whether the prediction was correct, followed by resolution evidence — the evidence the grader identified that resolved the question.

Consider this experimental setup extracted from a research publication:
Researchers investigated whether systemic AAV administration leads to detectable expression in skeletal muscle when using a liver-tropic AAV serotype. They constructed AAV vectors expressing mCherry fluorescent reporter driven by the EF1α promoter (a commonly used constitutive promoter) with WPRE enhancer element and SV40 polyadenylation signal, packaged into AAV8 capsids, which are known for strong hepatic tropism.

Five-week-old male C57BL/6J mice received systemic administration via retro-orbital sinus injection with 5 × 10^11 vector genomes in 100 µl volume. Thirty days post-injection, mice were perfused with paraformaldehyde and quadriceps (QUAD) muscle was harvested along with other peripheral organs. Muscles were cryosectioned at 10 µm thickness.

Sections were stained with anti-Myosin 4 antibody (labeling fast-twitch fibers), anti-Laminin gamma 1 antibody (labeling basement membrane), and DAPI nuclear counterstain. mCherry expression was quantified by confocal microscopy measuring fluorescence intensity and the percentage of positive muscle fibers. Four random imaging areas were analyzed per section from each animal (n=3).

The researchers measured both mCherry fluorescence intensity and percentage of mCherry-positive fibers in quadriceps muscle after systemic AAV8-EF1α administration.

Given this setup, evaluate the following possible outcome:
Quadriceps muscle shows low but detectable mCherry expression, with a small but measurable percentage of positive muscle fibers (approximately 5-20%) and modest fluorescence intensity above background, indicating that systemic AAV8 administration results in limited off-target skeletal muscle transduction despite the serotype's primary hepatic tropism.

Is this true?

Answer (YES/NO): NO